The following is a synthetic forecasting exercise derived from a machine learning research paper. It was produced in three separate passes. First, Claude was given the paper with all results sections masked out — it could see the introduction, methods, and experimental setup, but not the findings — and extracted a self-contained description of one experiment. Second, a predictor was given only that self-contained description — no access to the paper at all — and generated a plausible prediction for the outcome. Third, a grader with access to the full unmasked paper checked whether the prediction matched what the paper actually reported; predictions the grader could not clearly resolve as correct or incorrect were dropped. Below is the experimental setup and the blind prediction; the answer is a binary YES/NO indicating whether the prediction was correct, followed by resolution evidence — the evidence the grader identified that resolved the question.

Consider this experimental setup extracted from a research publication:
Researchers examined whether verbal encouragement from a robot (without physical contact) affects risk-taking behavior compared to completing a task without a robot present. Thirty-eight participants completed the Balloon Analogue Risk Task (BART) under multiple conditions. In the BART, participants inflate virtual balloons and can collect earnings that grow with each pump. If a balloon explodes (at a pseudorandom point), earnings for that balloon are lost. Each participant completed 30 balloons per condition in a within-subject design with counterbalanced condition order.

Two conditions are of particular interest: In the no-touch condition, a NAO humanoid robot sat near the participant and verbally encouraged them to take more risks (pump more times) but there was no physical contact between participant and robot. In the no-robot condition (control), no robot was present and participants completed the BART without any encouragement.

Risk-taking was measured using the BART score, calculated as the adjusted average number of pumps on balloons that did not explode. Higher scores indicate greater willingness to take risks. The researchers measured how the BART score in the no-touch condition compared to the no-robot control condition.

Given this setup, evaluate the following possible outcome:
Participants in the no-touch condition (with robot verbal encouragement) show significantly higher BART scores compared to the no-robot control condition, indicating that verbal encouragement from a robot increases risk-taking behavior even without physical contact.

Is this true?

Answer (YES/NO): NO